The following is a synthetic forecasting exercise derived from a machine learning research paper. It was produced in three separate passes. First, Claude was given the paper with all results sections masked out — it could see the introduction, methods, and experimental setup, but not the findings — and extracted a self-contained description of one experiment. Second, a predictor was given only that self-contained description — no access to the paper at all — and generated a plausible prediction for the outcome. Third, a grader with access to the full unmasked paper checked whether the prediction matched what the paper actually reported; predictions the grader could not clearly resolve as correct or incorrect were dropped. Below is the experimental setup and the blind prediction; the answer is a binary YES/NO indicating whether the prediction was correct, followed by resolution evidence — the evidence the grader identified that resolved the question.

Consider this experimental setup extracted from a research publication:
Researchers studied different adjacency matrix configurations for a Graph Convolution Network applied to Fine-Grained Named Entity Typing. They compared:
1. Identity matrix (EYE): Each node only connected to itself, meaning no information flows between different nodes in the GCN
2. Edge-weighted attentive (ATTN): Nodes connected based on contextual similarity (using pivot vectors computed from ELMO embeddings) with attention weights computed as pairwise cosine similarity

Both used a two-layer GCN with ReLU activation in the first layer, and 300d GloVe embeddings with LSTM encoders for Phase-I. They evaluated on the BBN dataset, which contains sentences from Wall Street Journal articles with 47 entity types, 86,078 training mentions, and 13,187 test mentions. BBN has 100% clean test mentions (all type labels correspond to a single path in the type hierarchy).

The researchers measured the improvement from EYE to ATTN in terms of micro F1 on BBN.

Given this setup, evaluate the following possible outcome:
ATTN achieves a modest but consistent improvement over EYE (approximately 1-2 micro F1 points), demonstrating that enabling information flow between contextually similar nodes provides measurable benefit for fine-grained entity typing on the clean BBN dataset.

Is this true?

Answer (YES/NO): NO